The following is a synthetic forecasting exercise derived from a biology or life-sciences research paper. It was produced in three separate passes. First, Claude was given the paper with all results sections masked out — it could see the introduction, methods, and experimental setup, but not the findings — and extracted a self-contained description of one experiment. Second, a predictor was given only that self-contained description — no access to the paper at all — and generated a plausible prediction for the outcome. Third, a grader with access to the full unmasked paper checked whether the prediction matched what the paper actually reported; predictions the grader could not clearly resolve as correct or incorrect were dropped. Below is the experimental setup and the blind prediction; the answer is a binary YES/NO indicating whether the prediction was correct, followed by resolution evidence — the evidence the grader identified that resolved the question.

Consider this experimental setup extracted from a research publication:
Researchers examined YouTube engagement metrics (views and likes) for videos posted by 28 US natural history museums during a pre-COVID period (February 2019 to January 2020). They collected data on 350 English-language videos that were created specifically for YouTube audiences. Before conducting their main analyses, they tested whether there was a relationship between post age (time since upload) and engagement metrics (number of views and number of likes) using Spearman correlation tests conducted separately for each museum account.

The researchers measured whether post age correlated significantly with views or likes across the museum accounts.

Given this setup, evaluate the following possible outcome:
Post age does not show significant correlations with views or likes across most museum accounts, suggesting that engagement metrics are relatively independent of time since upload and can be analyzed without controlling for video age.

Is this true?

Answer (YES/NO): YES